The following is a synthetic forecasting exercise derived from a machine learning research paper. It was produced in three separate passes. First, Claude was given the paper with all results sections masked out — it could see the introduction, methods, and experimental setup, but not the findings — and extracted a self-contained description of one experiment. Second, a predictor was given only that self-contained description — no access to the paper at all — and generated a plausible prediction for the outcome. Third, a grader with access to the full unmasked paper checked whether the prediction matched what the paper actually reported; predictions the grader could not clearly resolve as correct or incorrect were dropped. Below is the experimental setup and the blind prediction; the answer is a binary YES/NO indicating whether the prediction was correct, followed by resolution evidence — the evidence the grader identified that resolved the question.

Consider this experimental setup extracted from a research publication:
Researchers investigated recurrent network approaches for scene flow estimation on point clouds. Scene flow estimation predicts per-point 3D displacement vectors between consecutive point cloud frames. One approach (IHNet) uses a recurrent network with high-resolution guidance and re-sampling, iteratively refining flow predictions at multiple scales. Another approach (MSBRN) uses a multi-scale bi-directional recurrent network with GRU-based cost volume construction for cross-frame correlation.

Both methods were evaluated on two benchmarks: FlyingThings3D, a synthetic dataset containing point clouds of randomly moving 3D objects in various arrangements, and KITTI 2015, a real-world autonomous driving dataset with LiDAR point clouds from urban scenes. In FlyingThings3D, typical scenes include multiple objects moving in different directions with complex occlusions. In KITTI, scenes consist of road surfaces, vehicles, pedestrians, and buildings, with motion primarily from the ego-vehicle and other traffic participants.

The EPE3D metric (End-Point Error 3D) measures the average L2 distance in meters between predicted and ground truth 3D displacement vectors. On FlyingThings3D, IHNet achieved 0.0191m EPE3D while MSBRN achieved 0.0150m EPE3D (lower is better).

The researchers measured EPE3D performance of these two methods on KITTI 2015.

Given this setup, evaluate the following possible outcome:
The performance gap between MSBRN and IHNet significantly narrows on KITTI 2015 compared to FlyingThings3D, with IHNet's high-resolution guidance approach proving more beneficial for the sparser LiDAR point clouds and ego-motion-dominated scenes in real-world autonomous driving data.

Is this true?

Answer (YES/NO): NO